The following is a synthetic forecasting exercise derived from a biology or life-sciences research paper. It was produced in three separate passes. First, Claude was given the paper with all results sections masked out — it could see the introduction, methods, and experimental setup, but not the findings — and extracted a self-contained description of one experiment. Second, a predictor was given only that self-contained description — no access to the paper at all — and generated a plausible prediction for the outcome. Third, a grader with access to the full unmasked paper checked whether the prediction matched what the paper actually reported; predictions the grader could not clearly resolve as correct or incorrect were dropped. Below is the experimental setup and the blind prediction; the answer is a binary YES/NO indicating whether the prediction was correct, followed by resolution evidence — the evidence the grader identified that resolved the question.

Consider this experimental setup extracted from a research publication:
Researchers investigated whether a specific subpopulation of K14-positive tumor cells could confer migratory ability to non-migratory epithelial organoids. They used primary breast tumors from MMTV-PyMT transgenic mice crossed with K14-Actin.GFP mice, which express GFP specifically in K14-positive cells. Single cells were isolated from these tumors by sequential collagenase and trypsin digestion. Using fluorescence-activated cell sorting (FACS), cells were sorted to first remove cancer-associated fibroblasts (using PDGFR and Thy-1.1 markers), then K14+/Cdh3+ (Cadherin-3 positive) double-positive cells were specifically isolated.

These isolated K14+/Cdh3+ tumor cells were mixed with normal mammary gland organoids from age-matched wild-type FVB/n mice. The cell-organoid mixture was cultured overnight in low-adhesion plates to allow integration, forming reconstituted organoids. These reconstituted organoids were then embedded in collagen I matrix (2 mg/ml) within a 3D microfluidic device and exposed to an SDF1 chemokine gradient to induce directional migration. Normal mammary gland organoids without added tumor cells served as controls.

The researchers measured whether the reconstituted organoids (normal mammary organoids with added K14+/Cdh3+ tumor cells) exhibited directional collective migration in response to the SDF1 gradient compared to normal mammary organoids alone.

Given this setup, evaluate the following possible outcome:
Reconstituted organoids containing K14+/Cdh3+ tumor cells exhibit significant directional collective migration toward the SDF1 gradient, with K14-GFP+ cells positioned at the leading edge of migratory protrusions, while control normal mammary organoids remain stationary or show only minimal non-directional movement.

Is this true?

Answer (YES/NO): YES